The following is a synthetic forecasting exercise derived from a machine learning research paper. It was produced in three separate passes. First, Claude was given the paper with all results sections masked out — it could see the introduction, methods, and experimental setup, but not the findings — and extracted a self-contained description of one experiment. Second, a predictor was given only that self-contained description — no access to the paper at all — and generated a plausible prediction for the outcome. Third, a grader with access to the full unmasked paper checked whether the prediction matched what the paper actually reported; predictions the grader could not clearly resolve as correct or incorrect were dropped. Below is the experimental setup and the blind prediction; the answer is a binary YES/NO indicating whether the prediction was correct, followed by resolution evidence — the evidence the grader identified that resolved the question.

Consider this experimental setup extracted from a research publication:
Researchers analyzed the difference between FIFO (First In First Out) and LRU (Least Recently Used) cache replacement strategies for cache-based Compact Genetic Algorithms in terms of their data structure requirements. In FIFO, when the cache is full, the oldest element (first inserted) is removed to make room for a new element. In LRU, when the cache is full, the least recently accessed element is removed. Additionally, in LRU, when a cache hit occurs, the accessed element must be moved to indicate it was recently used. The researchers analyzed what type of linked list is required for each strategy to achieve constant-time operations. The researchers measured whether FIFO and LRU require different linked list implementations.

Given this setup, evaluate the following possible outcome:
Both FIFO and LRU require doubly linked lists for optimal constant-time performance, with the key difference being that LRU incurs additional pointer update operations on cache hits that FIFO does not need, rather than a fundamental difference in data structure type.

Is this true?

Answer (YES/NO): NO